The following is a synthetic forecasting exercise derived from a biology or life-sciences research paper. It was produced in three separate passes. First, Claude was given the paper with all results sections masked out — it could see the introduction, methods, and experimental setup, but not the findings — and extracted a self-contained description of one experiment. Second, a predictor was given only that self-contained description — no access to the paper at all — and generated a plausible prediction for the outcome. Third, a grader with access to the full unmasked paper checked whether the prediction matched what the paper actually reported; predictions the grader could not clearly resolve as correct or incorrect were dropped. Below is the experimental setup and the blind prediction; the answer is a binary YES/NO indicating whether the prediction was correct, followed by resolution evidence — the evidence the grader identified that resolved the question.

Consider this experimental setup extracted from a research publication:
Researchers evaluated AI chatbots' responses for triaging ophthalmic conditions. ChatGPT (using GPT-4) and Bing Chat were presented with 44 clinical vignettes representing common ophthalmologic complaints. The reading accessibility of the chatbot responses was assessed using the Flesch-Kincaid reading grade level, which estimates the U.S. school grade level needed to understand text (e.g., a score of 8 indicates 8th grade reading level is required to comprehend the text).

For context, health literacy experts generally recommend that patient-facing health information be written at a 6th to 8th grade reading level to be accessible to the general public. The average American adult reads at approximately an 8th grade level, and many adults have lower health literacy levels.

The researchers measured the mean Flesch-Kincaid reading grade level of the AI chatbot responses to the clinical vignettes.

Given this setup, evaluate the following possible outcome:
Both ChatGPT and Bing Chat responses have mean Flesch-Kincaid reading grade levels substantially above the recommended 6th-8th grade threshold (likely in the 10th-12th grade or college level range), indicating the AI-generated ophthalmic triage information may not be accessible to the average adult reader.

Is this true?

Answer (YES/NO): NO